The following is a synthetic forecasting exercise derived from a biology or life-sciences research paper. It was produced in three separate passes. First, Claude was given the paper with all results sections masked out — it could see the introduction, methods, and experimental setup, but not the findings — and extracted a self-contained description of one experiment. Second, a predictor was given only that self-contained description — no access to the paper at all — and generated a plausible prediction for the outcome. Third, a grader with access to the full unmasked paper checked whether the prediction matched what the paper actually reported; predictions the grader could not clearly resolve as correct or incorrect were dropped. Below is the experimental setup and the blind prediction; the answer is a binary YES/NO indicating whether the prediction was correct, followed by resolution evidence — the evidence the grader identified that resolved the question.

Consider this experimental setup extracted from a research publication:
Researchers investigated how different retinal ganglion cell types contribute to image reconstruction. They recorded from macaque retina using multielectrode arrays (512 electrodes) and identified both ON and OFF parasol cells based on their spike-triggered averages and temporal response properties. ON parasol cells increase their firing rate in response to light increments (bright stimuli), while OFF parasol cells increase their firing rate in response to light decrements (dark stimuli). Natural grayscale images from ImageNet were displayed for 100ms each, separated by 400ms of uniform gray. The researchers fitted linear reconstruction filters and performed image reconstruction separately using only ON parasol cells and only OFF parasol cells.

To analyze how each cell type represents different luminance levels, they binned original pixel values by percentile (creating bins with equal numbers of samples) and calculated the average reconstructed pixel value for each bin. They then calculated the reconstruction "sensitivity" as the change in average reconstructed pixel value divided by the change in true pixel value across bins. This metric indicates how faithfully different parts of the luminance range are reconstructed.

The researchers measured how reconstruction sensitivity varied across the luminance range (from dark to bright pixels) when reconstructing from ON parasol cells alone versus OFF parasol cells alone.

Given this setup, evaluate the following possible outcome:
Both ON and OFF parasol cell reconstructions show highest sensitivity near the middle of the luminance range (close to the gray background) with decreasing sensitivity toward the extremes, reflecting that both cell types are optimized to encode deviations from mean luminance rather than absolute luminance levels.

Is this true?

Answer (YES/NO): NO